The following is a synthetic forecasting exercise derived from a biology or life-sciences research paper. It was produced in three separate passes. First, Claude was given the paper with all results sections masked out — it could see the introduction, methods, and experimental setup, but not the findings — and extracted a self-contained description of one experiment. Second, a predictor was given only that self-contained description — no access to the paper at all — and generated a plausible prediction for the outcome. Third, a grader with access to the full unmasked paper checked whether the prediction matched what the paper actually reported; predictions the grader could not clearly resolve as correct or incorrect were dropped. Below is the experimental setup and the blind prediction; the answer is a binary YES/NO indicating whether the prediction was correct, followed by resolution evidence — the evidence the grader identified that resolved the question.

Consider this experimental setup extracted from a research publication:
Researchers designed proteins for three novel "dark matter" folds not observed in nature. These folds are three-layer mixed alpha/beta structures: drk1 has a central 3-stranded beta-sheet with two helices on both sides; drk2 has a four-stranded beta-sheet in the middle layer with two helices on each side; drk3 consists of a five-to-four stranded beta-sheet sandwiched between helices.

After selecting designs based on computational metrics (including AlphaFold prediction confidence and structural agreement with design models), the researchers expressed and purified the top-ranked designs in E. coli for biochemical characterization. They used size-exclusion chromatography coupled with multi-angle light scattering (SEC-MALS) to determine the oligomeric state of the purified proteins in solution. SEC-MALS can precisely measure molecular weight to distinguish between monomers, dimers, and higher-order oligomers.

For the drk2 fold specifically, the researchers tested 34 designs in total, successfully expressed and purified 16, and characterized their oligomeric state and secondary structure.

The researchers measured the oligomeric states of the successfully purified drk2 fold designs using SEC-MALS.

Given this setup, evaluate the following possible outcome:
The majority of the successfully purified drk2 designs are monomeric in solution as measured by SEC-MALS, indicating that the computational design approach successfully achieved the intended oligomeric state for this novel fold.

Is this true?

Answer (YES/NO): NO